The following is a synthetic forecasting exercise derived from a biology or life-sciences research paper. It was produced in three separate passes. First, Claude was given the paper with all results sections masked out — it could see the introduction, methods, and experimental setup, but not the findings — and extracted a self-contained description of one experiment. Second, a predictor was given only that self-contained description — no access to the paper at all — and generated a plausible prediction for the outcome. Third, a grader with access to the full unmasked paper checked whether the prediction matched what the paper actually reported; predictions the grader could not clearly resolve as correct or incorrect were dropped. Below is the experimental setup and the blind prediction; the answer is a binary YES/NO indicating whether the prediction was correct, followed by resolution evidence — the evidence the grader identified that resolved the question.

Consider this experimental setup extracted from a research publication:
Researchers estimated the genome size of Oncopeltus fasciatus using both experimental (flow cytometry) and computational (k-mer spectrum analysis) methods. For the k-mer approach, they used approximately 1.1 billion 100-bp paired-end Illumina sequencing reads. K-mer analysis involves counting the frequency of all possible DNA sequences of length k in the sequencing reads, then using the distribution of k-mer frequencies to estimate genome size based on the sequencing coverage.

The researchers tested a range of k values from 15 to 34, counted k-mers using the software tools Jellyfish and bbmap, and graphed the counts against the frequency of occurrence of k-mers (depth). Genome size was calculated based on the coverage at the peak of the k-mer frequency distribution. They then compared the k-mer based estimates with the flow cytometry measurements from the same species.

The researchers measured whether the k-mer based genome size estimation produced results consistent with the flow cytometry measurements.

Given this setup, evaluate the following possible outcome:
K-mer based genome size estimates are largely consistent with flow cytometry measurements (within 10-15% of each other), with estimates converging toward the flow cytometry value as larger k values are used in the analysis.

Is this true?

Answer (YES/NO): NO